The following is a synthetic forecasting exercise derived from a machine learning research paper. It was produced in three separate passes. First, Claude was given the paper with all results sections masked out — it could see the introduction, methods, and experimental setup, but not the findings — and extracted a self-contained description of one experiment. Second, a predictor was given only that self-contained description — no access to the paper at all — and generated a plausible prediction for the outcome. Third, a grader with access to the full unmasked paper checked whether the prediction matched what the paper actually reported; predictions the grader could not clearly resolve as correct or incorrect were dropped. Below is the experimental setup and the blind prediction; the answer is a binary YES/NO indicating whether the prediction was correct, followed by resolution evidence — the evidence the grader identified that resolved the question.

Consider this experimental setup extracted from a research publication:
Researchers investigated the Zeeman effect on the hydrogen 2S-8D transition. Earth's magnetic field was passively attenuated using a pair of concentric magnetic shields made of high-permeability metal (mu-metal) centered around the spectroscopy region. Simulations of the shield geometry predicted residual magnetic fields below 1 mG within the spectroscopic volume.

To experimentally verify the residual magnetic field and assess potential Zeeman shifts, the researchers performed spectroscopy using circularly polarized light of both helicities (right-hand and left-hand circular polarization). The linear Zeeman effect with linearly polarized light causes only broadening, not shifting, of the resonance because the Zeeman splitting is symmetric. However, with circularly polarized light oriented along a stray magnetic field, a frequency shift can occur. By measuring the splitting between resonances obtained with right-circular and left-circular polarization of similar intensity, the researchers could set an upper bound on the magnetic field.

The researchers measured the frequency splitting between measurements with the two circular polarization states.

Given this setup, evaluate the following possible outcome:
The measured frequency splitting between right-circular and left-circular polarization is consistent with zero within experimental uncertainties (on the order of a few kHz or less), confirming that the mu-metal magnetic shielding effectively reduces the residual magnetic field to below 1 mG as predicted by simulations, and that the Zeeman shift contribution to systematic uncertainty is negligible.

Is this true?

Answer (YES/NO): NO